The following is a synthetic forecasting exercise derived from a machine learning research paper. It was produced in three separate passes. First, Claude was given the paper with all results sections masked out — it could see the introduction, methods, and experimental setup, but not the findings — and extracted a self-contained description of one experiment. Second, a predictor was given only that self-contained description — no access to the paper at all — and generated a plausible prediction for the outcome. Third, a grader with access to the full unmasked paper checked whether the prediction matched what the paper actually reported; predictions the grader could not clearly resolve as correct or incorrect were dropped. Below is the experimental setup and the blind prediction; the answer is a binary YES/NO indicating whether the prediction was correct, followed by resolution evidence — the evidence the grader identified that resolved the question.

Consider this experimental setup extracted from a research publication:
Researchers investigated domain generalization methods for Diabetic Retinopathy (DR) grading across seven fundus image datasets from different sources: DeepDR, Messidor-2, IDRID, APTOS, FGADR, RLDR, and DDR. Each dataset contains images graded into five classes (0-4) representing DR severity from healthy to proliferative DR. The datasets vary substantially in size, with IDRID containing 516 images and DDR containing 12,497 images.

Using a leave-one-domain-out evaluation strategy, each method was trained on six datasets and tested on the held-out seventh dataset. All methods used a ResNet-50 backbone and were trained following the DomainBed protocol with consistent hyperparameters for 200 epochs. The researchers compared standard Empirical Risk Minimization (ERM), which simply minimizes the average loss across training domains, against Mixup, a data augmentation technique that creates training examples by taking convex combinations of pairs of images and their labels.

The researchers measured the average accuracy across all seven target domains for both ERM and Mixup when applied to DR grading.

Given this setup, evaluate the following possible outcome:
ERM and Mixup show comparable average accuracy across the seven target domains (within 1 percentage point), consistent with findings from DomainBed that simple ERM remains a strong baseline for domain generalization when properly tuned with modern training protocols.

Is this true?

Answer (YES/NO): NO